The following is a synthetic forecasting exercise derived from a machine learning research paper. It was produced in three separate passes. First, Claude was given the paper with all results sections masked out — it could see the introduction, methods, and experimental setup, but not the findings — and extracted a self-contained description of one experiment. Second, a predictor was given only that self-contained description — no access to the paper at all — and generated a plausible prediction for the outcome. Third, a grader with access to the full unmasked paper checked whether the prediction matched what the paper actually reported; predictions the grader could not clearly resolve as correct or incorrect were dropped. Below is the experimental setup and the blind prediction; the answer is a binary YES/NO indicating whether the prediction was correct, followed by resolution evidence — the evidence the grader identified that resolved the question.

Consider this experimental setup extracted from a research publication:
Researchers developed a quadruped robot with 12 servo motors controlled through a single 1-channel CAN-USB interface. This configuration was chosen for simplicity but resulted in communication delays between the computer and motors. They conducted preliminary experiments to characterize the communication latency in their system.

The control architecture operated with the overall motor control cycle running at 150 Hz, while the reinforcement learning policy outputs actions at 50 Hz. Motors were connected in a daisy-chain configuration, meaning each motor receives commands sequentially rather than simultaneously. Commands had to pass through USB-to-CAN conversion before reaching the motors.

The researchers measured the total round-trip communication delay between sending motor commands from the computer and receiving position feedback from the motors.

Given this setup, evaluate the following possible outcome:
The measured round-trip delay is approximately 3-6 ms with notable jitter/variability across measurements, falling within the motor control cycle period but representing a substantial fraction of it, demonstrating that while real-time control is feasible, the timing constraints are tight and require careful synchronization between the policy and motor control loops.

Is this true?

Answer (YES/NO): NO